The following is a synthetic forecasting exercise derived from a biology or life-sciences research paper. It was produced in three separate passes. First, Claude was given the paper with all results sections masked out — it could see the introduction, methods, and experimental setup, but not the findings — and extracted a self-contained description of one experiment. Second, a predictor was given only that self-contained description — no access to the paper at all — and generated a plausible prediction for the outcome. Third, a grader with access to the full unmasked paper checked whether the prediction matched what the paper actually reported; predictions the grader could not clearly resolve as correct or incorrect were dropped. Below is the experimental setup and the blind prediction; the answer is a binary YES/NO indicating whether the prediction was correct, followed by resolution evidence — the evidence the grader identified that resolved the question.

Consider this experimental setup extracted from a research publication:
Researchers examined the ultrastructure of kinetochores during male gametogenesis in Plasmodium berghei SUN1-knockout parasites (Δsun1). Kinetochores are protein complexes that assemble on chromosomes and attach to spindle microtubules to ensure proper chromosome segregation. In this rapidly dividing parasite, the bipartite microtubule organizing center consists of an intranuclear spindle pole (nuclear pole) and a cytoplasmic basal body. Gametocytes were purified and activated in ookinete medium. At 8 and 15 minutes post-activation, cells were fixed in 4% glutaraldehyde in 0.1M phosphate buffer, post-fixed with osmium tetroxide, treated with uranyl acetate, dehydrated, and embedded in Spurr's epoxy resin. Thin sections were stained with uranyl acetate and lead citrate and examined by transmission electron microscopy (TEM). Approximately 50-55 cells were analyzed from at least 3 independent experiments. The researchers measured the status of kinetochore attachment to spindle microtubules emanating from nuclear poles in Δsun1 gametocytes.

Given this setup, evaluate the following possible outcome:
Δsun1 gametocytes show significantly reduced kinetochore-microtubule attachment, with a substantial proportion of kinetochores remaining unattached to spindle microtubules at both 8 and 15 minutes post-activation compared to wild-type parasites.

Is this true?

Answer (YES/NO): YES